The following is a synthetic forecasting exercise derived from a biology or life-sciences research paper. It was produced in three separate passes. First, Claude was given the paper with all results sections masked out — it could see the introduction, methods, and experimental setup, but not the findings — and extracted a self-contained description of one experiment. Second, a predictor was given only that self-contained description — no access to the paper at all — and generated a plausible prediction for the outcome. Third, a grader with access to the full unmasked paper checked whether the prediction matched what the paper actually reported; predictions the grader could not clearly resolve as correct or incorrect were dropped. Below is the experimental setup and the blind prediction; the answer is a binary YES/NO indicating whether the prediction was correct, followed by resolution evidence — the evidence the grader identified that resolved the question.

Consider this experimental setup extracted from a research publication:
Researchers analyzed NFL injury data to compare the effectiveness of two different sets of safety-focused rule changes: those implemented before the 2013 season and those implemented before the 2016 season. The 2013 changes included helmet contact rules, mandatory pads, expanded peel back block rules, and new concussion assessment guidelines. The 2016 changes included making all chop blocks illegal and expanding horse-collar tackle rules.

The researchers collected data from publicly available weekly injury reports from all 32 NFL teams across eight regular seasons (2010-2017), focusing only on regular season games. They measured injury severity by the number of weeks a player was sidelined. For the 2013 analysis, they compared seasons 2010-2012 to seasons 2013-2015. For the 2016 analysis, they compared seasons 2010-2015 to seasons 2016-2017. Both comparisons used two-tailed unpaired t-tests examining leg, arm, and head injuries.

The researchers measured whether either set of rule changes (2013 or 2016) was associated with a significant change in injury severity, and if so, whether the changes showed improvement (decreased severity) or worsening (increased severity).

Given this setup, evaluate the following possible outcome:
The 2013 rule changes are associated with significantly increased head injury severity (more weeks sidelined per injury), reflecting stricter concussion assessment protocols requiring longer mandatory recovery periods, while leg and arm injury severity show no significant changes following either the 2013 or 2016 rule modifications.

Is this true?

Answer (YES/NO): NO